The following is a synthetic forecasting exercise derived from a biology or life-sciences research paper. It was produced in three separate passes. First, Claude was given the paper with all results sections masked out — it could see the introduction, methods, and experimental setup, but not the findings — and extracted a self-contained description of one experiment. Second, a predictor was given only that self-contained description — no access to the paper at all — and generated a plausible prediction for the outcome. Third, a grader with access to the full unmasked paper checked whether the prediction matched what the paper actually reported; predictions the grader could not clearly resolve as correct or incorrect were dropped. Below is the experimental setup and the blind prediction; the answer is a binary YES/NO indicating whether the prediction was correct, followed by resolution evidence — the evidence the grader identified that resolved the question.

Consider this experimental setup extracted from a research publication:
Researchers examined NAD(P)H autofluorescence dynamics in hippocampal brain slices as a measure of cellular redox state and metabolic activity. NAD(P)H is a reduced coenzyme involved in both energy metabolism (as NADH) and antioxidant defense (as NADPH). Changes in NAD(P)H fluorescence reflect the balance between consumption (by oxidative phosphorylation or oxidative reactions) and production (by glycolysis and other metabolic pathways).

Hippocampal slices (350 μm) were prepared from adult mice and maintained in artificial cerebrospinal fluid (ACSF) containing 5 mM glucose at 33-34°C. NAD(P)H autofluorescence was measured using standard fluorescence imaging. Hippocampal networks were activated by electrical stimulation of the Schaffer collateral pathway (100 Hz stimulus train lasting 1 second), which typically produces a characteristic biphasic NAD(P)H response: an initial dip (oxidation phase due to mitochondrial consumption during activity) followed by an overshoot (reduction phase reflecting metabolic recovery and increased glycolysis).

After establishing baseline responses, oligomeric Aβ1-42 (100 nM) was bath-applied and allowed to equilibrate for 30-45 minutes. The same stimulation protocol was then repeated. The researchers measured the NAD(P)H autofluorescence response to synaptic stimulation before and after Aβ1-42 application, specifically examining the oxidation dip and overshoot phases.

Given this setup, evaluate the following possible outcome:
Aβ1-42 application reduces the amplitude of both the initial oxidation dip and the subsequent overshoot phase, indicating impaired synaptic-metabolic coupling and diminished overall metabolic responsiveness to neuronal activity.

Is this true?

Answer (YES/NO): NO